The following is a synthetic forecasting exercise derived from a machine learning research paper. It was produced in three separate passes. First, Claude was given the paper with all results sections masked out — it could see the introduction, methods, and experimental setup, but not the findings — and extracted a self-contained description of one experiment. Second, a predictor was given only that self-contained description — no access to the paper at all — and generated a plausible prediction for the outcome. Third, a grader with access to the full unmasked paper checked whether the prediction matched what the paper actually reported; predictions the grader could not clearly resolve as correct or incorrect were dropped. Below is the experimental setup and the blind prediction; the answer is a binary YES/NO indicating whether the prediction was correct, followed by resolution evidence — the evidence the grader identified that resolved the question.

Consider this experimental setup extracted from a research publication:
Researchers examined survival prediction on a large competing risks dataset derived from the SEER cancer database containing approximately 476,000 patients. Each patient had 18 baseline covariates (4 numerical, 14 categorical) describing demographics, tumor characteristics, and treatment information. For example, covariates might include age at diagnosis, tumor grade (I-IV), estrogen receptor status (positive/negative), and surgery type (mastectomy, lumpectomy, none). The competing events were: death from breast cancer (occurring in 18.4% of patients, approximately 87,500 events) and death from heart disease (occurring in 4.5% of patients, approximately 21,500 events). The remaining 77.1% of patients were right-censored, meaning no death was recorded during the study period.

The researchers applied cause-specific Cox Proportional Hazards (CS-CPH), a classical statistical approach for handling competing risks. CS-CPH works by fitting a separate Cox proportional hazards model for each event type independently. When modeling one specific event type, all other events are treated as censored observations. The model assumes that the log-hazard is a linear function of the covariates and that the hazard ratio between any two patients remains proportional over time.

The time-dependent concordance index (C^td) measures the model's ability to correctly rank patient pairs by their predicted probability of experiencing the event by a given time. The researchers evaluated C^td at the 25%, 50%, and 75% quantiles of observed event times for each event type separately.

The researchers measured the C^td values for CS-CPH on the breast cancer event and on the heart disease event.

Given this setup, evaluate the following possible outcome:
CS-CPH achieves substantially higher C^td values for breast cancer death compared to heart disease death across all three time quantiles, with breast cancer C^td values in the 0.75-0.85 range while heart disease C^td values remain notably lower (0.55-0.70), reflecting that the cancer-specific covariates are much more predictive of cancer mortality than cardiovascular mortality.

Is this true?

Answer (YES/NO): NO